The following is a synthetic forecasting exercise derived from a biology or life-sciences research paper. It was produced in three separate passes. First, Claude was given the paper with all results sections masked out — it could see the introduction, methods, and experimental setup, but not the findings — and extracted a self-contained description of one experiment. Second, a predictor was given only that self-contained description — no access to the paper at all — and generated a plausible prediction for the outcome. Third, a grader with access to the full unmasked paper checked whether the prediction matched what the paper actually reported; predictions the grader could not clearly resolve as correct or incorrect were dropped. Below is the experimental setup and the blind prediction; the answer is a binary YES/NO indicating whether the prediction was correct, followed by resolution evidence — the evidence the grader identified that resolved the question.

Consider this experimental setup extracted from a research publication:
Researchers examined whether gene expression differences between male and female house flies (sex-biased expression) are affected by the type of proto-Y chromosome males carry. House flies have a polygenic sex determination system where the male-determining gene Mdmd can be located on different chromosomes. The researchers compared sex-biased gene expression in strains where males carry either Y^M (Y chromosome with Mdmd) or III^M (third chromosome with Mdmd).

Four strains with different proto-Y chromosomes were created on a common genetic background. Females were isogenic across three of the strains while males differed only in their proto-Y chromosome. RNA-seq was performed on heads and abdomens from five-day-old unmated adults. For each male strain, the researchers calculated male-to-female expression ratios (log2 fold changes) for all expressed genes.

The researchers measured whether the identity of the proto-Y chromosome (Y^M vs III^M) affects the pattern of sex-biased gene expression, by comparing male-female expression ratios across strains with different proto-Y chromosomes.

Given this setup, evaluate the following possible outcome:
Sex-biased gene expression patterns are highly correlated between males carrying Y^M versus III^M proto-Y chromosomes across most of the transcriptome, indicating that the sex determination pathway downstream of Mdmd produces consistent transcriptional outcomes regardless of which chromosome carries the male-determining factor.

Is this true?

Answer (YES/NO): YES